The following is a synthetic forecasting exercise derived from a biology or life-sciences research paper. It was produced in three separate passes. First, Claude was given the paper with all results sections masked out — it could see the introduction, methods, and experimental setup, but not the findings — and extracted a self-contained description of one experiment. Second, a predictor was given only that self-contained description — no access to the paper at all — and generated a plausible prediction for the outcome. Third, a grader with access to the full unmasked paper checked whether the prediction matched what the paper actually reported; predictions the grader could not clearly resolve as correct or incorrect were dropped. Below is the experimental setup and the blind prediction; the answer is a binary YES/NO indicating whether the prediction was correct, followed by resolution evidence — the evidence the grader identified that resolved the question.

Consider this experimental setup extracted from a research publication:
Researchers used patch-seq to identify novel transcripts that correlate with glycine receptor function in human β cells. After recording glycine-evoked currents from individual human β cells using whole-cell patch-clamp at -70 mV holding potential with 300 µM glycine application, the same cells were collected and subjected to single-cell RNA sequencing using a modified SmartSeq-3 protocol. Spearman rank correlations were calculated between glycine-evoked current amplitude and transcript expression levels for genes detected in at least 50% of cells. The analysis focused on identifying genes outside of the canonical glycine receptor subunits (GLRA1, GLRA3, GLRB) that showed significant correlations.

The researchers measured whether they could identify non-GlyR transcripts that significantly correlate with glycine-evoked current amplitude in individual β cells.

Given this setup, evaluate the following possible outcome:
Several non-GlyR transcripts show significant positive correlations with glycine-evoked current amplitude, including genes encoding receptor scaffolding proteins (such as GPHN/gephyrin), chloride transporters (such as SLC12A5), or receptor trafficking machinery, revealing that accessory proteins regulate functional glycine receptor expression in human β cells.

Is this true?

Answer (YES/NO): NO